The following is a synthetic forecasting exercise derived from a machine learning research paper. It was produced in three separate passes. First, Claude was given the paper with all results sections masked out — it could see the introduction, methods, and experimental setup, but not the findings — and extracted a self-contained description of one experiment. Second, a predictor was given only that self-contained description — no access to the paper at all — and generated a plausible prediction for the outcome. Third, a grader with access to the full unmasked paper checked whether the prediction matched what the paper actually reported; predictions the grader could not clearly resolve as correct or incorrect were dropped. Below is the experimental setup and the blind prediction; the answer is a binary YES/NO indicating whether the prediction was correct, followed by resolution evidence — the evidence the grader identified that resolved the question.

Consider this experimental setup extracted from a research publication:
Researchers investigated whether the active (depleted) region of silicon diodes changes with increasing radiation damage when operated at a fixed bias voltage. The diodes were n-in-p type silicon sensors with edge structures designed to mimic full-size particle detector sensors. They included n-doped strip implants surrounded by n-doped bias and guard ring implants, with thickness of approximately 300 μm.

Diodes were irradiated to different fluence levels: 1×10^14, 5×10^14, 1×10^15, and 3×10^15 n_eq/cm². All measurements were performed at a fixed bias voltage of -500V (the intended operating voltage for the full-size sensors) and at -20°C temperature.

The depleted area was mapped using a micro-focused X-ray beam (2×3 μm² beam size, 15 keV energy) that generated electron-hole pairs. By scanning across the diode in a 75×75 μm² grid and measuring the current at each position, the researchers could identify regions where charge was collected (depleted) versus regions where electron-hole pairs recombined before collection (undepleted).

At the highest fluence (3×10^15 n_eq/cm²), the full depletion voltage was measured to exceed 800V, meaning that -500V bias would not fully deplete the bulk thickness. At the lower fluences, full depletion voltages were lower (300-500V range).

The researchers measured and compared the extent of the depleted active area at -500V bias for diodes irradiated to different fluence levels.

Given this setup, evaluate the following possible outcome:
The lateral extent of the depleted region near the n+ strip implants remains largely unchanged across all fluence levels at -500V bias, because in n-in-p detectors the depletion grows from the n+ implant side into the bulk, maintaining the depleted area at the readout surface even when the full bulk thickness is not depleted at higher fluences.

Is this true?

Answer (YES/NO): NO